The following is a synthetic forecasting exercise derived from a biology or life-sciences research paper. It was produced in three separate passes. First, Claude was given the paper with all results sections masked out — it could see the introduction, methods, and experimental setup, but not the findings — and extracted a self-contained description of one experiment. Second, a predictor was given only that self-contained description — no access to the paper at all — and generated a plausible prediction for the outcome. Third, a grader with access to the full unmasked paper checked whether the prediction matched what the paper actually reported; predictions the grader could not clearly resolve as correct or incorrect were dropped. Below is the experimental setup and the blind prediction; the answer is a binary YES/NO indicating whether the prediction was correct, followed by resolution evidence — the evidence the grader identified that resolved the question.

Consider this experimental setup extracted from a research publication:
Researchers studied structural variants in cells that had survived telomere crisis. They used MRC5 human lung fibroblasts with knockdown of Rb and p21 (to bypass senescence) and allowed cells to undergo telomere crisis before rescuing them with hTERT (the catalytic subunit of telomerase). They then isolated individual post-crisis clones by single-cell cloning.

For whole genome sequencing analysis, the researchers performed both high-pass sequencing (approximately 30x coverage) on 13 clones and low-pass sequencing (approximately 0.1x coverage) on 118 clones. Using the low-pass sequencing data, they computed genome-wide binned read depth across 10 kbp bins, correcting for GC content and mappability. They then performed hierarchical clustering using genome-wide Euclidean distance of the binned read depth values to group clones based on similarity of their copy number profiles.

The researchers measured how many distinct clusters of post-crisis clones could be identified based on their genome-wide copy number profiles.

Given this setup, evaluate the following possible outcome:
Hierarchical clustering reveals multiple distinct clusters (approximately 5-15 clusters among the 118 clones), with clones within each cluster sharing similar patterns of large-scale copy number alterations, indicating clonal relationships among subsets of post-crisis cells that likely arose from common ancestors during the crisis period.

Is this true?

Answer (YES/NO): YES